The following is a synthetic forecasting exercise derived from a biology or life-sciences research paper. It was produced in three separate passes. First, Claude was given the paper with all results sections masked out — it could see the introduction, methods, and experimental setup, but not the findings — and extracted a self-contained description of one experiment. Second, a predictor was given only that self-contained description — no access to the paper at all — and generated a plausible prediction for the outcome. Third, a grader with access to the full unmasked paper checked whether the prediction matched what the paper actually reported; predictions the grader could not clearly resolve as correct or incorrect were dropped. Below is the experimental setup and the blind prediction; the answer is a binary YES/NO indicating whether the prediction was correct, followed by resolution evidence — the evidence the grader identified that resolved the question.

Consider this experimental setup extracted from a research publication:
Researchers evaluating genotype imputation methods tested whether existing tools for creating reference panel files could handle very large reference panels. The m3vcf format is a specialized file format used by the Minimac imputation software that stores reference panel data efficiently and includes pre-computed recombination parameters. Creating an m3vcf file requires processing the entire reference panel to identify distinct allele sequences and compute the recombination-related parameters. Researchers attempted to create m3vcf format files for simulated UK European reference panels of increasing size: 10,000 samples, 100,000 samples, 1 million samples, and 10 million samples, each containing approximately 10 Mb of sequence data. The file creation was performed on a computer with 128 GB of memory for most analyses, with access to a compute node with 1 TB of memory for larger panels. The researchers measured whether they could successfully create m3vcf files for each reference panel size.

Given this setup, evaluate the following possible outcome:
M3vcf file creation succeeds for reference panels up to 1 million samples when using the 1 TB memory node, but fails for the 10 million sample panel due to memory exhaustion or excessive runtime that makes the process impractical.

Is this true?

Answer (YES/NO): YES